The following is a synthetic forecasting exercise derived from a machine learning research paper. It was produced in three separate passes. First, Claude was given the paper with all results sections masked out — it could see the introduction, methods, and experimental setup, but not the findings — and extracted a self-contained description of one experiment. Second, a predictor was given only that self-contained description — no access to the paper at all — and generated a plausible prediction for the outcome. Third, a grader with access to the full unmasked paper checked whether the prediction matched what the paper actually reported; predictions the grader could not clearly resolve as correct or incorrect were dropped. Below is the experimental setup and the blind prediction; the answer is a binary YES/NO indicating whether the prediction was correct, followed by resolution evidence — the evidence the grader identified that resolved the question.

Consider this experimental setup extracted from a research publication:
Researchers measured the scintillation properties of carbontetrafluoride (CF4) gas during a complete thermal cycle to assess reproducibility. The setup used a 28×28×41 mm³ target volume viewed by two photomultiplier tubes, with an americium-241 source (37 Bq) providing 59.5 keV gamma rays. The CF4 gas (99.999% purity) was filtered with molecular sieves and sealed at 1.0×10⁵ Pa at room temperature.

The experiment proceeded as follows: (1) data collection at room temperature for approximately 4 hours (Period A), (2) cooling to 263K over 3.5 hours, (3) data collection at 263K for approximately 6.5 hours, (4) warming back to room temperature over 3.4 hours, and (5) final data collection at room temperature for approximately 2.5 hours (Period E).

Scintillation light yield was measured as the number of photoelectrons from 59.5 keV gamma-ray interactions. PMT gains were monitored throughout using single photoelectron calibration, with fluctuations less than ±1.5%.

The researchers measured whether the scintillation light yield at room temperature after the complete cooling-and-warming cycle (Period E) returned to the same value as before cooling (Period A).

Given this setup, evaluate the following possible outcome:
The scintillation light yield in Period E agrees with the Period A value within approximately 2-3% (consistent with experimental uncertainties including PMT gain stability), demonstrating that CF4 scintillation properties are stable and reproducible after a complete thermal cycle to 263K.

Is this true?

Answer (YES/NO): NO